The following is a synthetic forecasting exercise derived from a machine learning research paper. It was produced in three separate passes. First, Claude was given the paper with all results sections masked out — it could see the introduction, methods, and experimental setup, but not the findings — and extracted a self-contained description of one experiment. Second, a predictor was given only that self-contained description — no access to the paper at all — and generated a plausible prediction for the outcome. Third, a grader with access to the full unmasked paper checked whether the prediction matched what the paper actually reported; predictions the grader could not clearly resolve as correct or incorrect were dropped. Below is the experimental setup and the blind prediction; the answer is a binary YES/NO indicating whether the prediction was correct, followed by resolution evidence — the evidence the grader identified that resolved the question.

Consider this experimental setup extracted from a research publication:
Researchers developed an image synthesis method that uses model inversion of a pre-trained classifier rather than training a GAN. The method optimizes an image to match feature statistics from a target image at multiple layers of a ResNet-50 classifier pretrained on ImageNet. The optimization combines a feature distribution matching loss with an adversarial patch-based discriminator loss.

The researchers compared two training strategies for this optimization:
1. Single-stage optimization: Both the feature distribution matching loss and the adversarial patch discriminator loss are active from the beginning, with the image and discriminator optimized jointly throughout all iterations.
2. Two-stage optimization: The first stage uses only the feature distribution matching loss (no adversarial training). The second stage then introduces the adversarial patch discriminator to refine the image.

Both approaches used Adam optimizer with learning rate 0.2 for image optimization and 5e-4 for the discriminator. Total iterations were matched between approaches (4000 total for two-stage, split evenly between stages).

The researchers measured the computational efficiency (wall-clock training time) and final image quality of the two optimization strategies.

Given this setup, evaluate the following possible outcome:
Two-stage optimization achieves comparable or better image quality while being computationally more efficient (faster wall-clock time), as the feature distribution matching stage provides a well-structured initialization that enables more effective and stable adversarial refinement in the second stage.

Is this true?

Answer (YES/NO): YES